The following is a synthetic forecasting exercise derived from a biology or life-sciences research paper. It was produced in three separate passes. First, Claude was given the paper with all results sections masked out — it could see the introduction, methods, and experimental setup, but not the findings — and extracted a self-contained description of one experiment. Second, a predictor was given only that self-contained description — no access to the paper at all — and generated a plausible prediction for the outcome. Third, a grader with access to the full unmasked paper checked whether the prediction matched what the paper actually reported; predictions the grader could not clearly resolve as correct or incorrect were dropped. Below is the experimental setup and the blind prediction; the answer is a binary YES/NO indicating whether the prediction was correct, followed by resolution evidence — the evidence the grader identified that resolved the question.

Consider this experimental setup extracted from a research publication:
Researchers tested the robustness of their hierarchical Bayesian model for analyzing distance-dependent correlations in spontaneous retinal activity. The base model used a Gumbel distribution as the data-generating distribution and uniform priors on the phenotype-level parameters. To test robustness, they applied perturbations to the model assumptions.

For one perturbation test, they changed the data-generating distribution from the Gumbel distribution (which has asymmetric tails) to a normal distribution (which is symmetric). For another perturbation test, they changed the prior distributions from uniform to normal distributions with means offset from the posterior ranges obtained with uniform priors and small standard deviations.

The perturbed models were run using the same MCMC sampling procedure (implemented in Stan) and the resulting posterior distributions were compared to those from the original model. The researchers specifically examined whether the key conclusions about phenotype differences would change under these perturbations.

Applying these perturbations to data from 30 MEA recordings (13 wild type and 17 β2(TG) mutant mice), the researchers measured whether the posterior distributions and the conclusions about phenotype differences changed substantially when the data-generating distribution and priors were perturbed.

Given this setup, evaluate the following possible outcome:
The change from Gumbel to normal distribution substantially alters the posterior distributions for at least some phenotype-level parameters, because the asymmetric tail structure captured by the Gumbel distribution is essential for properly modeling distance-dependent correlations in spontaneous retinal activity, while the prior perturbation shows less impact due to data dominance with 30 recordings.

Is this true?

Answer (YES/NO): NO